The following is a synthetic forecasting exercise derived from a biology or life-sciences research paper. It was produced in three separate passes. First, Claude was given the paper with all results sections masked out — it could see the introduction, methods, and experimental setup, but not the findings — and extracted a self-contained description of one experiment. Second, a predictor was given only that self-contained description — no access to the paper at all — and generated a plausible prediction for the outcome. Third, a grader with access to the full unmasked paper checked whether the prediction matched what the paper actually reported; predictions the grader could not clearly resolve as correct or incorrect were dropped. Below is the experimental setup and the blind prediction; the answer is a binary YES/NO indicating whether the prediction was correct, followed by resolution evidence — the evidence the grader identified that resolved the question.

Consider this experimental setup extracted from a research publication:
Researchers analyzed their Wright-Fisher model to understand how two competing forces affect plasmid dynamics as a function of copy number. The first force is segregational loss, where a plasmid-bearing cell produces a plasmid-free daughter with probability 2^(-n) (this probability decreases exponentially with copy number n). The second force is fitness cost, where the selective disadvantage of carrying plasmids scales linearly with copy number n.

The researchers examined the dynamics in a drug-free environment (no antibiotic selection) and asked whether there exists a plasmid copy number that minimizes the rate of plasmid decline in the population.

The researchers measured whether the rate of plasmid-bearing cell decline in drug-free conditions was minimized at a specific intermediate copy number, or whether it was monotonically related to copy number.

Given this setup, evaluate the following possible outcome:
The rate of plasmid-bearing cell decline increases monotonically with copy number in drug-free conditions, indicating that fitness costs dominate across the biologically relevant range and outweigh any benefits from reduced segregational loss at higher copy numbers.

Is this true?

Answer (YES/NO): NO